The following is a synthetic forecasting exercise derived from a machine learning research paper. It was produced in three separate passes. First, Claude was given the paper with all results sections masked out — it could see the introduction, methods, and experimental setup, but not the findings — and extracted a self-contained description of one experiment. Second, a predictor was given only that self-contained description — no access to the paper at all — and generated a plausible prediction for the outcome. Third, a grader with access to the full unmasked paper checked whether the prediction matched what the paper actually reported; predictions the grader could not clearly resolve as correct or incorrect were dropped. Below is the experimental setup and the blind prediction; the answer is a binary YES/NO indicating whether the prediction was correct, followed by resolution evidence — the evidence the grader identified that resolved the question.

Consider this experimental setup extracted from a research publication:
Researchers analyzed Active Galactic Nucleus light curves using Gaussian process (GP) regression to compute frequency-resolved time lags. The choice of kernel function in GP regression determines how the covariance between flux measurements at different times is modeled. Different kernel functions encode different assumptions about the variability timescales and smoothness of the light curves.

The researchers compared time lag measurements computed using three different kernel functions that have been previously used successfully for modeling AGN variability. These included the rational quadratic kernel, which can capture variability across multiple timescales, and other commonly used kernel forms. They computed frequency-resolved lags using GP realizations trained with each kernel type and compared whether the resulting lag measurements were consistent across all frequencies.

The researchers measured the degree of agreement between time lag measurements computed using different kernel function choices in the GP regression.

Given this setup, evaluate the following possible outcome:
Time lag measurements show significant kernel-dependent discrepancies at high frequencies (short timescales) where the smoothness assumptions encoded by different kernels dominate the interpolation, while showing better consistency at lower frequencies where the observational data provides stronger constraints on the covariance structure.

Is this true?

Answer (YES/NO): NO